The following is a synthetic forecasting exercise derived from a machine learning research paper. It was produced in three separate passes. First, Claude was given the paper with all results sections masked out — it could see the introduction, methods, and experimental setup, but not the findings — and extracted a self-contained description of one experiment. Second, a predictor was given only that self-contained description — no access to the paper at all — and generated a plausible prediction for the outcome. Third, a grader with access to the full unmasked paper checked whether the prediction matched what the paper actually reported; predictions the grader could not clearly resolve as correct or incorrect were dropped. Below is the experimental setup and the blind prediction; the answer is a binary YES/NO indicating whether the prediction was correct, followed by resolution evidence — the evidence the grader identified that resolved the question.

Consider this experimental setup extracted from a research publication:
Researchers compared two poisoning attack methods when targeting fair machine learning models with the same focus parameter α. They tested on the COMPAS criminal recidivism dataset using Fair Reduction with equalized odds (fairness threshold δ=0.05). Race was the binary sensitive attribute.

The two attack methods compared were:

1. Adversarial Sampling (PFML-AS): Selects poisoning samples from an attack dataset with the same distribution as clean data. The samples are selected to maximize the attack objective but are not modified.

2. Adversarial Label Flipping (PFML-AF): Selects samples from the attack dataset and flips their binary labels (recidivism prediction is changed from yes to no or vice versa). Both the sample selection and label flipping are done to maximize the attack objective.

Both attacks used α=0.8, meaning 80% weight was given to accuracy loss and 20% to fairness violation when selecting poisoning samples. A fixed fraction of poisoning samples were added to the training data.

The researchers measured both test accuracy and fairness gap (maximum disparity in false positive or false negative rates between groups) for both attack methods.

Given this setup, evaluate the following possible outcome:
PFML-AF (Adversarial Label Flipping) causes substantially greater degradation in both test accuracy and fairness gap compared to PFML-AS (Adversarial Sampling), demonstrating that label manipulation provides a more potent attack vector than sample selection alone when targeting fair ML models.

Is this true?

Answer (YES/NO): NO